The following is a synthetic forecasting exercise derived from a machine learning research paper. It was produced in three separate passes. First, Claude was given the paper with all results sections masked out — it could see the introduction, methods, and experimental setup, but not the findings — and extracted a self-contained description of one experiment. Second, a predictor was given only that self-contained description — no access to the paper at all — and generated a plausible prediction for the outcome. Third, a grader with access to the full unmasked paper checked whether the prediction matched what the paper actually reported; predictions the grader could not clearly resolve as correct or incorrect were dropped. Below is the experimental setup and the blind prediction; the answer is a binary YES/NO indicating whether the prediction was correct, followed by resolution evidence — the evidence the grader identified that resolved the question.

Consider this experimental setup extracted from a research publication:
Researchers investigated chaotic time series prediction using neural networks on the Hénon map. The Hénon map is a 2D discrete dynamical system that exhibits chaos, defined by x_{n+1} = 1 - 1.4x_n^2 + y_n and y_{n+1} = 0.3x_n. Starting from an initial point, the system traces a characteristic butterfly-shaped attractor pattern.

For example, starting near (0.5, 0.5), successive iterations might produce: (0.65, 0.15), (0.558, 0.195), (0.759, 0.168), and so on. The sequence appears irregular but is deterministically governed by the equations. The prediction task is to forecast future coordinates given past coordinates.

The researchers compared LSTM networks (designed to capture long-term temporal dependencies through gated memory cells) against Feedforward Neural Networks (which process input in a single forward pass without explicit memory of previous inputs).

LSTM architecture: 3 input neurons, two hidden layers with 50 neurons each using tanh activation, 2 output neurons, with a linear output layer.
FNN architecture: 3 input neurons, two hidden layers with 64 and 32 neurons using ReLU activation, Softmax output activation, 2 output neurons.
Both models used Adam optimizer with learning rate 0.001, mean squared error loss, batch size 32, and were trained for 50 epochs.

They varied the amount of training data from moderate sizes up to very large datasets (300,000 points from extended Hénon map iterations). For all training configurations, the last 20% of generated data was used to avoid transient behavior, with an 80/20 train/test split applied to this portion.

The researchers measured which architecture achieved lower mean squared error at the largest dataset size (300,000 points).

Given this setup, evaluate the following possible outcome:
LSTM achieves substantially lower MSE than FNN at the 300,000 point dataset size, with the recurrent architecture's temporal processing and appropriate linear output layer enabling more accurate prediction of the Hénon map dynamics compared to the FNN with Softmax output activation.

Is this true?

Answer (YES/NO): YES